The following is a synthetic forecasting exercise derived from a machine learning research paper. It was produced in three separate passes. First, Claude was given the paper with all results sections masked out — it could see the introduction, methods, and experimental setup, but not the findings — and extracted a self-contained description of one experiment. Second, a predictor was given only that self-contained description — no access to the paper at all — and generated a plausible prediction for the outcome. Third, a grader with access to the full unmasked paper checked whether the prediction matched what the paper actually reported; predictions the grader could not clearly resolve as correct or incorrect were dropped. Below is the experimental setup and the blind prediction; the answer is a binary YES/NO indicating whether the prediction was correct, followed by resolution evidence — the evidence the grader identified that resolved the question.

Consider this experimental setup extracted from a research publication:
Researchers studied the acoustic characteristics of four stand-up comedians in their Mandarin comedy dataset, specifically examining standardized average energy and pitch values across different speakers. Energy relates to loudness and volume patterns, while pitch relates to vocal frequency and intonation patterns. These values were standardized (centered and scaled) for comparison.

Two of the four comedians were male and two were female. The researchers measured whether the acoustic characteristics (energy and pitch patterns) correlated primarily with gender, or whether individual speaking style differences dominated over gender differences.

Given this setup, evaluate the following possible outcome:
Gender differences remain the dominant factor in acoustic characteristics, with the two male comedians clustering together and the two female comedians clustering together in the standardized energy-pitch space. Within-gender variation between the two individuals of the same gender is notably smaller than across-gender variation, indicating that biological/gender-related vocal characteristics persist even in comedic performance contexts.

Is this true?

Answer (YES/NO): NO